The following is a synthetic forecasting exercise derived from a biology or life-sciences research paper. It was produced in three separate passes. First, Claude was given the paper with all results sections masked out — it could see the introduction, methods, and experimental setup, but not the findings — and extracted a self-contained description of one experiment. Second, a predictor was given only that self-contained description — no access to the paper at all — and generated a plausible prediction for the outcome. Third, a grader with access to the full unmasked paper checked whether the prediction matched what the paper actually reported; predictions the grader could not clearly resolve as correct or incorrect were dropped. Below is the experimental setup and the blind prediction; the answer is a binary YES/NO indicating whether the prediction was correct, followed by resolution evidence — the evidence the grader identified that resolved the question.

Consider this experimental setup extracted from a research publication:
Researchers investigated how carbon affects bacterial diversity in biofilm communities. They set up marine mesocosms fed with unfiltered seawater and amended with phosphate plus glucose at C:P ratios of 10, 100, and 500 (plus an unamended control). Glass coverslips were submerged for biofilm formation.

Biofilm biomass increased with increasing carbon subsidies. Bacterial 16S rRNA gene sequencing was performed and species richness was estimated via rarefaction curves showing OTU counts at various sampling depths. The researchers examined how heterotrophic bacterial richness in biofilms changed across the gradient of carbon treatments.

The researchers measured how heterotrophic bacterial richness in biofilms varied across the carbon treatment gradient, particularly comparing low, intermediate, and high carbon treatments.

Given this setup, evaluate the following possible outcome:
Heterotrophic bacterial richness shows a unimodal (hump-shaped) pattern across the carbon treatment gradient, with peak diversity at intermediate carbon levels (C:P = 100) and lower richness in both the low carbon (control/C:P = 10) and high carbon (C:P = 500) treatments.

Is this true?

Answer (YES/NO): YES